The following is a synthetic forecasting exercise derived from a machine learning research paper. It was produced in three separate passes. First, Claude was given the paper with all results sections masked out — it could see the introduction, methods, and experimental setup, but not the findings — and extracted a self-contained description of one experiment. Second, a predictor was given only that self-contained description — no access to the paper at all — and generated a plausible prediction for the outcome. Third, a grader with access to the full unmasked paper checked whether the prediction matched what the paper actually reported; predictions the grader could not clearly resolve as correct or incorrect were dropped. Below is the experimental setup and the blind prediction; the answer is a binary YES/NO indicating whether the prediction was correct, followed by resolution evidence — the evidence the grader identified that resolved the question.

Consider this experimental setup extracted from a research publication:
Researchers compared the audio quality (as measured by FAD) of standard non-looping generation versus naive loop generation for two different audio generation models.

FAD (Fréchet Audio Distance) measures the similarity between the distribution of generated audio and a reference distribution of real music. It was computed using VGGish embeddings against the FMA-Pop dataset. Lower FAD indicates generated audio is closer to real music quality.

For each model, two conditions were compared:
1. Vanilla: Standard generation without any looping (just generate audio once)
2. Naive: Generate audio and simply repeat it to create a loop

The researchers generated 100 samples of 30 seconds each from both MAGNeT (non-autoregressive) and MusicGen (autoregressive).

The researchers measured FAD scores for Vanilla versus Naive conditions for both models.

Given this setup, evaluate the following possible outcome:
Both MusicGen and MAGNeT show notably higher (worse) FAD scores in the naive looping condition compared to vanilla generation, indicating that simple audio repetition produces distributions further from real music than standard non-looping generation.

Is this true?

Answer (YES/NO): NO